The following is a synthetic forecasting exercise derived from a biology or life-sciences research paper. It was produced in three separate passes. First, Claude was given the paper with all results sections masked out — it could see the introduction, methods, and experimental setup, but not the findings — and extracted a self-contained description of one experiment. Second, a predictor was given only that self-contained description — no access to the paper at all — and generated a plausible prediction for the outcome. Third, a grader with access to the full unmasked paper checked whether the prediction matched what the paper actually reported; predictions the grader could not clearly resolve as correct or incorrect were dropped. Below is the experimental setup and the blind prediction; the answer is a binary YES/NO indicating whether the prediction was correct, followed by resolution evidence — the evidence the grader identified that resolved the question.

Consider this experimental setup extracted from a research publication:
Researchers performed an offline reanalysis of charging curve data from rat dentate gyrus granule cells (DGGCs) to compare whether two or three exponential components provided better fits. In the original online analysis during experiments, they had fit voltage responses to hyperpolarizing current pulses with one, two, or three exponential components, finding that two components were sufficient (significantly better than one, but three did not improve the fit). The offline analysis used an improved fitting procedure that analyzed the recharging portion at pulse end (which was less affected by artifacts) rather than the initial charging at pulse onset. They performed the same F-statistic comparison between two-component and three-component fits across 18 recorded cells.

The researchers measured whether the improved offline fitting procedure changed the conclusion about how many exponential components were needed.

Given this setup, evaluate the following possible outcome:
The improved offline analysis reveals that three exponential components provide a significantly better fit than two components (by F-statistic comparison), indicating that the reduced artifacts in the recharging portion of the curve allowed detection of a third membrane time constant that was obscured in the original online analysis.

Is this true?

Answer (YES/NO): NO